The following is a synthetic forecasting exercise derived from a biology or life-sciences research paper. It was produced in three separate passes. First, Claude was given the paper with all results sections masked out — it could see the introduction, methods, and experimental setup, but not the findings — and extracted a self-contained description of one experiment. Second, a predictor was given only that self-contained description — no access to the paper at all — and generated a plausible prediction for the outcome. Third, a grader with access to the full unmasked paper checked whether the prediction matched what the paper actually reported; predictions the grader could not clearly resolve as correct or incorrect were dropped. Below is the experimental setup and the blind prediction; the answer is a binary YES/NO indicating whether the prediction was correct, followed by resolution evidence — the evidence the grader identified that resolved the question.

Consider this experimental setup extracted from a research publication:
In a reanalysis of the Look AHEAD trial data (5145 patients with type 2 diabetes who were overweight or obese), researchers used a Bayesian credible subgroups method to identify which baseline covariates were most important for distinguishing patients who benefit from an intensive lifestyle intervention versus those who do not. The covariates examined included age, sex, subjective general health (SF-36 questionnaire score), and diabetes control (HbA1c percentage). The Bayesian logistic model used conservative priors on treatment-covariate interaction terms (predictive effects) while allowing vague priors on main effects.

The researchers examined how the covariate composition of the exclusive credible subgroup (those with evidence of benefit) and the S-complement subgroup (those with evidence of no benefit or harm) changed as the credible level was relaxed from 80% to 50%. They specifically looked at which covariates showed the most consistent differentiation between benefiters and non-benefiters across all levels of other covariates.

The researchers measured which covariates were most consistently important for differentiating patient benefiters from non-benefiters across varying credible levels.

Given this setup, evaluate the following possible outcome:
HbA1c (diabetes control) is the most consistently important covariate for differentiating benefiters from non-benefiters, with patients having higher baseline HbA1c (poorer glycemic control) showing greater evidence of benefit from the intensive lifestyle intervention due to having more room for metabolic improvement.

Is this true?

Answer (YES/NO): NO